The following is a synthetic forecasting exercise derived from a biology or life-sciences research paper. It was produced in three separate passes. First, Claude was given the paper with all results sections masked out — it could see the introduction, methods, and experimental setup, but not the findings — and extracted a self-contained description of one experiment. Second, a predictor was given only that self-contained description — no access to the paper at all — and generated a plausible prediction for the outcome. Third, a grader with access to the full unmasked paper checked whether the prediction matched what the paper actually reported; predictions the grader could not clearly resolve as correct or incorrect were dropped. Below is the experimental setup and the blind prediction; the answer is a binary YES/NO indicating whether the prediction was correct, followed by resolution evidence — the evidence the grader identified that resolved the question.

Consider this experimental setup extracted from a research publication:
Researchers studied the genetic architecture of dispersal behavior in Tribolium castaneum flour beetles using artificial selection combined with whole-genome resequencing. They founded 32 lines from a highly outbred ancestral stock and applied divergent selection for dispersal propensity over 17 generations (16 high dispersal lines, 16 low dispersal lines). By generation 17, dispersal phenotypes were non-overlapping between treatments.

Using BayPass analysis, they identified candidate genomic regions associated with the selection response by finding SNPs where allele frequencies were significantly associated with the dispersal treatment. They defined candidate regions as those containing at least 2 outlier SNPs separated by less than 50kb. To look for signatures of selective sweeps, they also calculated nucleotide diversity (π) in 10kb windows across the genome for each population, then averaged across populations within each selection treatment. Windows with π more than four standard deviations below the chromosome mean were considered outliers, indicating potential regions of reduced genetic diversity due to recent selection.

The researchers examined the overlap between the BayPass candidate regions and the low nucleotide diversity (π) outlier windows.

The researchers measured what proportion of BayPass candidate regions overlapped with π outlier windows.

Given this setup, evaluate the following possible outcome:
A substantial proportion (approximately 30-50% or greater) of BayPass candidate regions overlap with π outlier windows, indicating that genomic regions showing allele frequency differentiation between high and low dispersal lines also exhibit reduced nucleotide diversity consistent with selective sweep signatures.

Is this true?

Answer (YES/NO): YES